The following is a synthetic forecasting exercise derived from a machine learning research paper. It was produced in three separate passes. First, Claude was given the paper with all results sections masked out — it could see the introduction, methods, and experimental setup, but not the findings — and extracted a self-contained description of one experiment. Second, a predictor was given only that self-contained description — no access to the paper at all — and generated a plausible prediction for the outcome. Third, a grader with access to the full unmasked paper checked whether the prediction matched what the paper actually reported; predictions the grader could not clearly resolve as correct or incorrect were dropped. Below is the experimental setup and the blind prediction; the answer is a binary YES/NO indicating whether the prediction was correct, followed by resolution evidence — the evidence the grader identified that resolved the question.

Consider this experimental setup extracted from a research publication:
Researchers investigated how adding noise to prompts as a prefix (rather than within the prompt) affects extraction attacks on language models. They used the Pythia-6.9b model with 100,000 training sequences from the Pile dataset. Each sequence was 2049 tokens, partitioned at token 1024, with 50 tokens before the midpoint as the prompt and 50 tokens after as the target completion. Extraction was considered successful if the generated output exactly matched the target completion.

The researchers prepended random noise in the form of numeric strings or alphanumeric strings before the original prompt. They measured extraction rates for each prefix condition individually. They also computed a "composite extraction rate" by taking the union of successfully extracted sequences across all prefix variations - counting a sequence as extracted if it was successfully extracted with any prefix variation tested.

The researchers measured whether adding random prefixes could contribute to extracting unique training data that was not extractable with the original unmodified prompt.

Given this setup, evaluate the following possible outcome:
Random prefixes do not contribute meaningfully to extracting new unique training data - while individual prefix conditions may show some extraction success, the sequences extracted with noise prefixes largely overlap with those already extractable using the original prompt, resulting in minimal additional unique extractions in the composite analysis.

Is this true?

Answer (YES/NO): NO